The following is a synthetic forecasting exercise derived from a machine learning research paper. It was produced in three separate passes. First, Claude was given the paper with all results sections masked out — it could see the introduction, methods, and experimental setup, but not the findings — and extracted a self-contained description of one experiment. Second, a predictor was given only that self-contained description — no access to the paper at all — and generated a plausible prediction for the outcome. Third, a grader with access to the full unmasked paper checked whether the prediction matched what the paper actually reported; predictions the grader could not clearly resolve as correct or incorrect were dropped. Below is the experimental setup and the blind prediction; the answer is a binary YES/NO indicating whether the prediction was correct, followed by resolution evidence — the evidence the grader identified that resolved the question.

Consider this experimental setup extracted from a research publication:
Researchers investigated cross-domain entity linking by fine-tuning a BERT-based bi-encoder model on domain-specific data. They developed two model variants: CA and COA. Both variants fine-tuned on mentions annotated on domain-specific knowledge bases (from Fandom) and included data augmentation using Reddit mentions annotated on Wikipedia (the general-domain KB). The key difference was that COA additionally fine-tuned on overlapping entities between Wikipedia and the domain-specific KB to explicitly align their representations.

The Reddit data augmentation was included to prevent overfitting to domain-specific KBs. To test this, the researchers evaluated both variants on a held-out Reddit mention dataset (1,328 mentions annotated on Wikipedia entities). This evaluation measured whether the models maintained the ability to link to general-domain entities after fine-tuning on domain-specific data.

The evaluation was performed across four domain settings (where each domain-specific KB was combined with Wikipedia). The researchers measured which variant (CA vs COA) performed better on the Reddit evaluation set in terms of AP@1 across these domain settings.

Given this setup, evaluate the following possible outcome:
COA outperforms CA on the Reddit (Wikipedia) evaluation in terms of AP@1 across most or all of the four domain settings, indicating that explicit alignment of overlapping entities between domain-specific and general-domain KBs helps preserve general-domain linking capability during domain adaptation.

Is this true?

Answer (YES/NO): YES